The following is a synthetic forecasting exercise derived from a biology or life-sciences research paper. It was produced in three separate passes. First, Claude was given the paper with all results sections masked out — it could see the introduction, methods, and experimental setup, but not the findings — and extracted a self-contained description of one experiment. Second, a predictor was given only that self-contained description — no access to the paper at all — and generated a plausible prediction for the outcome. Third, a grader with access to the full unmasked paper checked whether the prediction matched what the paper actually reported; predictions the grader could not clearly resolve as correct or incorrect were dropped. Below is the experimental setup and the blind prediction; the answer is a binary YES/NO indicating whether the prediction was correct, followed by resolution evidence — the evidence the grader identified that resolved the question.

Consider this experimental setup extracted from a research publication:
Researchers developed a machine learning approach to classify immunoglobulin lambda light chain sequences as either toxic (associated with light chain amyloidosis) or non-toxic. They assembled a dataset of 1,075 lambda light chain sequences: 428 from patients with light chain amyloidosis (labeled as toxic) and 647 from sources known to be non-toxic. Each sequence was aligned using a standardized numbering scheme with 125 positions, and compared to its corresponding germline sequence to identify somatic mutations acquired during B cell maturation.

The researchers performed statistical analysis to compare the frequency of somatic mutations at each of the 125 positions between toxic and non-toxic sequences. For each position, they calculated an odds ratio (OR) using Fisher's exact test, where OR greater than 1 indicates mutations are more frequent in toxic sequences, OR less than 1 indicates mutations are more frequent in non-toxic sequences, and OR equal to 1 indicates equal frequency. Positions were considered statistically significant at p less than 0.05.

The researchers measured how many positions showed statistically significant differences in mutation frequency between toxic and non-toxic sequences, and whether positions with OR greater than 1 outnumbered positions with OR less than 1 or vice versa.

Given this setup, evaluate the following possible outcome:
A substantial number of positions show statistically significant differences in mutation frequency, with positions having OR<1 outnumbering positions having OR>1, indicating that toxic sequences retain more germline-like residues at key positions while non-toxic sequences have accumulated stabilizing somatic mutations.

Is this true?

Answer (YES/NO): NO